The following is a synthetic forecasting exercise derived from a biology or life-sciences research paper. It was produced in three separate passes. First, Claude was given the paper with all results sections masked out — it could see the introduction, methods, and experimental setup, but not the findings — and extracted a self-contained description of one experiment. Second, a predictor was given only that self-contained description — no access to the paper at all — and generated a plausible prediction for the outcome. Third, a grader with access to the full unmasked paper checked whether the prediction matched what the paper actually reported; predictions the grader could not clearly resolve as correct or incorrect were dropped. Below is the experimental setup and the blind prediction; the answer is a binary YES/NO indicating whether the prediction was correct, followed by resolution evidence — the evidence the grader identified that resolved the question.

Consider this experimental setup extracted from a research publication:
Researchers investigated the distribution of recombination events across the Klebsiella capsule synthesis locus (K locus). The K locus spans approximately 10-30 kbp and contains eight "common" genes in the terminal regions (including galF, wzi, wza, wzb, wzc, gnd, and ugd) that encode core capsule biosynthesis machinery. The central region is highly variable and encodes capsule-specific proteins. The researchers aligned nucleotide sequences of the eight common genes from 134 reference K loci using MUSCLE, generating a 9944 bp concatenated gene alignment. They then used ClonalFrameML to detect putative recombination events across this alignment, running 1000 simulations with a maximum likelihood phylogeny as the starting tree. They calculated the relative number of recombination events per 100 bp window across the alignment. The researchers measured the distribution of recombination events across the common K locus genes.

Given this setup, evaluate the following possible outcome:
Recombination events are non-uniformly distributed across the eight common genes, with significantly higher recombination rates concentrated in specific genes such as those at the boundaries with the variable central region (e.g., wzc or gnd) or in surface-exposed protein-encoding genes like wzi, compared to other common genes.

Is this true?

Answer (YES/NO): NO